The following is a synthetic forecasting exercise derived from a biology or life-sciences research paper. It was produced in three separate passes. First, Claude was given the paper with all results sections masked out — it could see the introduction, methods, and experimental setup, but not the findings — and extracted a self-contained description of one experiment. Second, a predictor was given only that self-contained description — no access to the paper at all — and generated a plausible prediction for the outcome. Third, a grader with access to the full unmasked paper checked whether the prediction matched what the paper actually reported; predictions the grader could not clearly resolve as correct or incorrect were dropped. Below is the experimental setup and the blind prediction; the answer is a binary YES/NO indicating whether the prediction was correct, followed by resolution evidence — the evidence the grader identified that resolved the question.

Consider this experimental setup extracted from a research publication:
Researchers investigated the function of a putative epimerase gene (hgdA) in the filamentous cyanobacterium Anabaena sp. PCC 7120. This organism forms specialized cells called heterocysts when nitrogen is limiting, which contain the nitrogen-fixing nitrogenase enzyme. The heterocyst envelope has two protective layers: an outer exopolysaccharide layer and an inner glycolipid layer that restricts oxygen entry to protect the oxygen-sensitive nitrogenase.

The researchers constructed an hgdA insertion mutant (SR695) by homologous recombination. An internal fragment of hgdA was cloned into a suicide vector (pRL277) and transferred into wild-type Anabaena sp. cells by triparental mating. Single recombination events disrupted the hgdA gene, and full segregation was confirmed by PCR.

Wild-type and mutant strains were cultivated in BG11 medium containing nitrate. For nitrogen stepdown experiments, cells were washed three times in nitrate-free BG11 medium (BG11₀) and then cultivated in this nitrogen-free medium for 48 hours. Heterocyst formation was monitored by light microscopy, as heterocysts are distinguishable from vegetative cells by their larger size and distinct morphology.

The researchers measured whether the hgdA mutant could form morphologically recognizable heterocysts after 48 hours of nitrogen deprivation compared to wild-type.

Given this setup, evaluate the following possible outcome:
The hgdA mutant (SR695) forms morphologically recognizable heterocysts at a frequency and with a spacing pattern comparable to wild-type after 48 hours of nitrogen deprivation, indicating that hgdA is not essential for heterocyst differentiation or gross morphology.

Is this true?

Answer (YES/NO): YES